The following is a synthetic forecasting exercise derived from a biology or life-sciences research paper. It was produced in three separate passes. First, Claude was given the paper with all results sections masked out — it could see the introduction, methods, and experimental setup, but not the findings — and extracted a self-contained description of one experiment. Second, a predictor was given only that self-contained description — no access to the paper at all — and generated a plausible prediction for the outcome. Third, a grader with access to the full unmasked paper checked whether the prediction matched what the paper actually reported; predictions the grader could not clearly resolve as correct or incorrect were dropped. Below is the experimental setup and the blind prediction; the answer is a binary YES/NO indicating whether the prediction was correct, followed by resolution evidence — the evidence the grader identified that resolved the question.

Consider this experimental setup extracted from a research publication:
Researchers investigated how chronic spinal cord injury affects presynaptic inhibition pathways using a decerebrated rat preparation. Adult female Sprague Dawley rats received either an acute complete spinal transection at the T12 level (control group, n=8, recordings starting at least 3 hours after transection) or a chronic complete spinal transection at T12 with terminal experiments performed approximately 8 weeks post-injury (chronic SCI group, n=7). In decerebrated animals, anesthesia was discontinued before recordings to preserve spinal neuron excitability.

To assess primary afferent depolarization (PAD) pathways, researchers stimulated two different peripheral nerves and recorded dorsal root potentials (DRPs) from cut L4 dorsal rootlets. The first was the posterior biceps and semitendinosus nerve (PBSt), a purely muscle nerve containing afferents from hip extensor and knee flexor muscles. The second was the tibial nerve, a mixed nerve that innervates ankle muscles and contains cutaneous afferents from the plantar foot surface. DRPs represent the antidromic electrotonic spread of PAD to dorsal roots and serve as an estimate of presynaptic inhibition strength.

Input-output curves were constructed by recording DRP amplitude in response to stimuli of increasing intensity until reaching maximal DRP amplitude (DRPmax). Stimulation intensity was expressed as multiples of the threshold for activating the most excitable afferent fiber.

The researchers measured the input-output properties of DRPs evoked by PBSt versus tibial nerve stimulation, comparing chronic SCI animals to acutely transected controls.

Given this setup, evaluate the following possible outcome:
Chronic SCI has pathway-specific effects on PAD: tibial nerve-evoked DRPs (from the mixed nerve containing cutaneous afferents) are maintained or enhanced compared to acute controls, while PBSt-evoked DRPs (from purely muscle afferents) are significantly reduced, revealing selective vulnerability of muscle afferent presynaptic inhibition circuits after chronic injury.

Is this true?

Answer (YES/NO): NO